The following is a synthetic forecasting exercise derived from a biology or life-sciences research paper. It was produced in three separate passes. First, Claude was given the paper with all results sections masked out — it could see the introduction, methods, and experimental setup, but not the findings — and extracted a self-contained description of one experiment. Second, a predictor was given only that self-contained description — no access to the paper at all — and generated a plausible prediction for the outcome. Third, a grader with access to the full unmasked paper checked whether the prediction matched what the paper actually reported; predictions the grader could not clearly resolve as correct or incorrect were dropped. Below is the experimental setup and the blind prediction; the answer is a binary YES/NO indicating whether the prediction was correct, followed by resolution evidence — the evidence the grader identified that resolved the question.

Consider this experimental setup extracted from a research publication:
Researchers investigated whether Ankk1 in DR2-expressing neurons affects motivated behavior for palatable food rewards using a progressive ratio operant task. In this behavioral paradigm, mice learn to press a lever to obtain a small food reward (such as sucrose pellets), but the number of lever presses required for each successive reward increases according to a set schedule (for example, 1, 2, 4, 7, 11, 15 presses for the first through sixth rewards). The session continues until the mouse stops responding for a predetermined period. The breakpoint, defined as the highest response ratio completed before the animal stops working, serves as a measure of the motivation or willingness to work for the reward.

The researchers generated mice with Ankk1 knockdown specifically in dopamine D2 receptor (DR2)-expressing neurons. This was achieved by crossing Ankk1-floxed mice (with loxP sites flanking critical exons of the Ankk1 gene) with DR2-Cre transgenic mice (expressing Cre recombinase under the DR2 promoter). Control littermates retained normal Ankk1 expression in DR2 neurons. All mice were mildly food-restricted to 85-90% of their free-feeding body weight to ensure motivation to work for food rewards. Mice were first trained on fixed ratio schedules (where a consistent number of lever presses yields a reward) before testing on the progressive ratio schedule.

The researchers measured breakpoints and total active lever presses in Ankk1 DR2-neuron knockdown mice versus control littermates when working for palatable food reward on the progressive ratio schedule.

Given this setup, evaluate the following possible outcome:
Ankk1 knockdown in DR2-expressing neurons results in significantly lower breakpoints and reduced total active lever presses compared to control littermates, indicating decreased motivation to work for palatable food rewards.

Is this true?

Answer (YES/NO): NO